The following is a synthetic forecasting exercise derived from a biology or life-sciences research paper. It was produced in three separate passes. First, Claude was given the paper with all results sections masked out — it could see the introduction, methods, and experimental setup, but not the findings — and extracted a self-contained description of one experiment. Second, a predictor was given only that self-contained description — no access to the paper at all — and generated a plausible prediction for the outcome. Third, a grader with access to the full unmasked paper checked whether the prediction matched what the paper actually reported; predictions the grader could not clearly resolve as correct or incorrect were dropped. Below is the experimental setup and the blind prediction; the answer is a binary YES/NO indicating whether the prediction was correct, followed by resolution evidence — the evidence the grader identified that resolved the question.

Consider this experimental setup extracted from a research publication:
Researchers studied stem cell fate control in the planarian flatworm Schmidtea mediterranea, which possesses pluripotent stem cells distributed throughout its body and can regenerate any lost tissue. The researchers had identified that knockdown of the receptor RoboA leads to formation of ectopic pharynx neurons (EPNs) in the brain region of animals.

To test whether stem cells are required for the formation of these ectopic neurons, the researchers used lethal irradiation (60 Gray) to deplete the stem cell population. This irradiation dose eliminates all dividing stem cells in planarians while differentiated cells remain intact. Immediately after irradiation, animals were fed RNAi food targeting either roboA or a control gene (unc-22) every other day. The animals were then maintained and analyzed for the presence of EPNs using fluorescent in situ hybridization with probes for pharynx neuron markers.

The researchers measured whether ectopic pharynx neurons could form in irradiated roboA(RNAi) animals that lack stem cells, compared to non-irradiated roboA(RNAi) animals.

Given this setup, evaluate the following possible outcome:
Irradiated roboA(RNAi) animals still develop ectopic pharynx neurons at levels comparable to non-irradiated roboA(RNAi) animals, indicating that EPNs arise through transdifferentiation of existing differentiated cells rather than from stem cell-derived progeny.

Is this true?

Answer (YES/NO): NO